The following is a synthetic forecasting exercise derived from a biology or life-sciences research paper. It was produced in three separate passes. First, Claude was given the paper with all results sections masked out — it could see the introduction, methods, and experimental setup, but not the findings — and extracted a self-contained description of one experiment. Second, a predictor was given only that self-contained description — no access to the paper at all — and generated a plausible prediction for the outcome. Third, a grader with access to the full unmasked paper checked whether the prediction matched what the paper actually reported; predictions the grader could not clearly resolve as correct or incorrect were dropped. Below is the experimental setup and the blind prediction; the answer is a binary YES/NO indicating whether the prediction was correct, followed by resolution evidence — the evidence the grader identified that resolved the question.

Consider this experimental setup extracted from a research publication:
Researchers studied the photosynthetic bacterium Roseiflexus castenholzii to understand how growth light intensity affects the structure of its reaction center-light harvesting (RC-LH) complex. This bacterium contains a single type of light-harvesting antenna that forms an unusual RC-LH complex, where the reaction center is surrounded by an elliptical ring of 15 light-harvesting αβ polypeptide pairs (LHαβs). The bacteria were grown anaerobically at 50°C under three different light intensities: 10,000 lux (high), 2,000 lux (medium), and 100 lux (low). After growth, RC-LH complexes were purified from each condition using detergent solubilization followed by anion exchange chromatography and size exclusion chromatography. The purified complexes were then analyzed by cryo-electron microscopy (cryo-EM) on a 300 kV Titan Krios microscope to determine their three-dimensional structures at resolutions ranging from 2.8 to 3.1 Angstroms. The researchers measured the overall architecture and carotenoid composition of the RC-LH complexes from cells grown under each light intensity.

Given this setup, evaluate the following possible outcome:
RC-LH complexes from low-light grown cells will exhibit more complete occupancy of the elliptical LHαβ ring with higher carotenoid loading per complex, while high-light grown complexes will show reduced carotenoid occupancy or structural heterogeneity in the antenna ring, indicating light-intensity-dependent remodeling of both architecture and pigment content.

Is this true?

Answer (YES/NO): NO